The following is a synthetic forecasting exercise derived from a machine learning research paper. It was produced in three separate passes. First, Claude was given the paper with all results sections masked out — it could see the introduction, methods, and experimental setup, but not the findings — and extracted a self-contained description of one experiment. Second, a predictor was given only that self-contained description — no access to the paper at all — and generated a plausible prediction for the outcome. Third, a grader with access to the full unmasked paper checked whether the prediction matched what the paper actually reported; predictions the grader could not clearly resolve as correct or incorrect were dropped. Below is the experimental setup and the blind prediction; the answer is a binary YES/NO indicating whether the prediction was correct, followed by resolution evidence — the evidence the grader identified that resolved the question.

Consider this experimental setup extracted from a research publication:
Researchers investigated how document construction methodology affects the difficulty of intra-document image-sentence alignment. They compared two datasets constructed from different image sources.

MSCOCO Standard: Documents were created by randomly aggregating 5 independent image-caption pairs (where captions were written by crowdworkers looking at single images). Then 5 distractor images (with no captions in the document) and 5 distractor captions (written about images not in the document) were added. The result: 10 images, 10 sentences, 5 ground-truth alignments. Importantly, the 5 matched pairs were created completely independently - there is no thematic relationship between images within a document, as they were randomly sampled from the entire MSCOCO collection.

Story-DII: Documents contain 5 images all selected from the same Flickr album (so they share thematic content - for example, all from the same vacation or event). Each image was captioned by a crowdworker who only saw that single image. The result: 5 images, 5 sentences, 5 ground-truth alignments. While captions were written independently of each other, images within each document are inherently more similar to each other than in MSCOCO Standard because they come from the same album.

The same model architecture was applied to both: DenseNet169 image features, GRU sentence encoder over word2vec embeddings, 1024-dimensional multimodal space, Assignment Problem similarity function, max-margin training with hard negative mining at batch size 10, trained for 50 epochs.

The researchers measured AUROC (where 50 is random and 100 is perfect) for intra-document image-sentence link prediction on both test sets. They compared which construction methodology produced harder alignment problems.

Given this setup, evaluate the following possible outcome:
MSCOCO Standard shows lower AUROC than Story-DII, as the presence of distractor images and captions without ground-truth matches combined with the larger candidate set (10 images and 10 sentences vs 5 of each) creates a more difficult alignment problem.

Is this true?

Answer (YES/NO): NO